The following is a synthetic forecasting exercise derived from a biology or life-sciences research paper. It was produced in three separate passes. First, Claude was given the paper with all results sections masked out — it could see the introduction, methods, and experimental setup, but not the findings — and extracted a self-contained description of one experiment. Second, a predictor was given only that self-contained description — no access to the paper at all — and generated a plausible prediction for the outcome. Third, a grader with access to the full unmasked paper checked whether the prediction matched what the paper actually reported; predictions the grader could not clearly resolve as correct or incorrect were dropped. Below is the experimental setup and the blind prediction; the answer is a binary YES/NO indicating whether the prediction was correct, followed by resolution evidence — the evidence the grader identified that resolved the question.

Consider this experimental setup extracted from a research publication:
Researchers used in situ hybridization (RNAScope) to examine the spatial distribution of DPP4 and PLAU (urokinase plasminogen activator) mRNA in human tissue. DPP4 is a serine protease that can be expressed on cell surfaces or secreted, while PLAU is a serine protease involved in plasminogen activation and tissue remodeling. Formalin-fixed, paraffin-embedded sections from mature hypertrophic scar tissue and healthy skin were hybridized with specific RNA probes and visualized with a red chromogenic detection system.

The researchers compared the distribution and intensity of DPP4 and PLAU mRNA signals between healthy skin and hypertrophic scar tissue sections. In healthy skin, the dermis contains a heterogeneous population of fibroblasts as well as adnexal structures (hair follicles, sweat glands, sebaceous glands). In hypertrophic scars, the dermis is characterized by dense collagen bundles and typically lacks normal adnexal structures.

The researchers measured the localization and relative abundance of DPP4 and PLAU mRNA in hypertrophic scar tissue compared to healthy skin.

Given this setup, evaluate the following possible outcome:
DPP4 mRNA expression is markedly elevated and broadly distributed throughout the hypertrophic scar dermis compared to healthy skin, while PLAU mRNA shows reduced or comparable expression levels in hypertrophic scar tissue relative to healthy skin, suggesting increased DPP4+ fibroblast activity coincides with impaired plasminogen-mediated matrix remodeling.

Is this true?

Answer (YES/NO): NO